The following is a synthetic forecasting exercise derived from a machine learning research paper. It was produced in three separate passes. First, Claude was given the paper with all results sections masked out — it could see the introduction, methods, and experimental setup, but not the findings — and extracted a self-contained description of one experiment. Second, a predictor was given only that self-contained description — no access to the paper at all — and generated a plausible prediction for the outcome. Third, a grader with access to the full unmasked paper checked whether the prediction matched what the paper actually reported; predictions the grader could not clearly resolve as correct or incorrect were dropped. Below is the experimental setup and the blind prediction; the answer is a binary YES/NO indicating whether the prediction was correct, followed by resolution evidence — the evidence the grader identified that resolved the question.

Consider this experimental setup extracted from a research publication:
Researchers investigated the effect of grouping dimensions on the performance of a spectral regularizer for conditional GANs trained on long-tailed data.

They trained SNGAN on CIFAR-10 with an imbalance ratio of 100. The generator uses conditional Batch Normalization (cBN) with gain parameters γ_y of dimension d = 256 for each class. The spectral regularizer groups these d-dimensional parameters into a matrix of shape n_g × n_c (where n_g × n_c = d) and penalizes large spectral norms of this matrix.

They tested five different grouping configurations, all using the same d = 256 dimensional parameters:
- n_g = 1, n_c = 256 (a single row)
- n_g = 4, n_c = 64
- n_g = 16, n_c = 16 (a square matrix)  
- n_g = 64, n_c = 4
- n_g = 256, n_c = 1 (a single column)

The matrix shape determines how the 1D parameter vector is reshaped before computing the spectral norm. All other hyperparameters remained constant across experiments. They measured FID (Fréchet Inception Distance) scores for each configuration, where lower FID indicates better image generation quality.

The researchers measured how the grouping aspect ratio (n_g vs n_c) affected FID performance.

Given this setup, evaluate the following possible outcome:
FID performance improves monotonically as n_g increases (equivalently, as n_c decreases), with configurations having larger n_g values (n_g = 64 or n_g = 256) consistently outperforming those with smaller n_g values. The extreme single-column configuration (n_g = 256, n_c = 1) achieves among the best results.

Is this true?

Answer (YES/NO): NO